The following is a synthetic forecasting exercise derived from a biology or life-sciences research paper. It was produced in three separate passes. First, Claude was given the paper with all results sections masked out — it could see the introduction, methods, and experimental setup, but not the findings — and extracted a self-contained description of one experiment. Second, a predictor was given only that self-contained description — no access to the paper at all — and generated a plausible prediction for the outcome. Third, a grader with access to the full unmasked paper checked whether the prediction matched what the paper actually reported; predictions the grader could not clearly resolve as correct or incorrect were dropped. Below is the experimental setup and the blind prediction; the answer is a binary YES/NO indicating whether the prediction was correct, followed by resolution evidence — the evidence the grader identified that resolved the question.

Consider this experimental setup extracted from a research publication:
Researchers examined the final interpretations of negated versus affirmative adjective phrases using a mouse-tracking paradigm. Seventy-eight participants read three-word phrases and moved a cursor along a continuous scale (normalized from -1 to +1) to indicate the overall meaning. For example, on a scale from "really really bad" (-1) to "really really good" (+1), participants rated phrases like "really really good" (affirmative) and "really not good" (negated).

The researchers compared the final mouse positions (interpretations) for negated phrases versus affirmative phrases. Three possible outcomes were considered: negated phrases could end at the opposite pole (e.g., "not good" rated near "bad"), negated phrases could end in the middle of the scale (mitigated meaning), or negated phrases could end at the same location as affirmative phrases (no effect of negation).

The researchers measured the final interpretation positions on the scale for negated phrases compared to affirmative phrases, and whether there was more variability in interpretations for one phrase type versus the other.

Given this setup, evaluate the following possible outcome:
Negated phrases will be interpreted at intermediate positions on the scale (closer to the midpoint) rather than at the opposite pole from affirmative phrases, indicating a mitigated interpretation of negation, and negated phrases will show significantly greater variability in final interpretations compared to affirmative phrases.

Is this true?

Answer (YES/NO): YES